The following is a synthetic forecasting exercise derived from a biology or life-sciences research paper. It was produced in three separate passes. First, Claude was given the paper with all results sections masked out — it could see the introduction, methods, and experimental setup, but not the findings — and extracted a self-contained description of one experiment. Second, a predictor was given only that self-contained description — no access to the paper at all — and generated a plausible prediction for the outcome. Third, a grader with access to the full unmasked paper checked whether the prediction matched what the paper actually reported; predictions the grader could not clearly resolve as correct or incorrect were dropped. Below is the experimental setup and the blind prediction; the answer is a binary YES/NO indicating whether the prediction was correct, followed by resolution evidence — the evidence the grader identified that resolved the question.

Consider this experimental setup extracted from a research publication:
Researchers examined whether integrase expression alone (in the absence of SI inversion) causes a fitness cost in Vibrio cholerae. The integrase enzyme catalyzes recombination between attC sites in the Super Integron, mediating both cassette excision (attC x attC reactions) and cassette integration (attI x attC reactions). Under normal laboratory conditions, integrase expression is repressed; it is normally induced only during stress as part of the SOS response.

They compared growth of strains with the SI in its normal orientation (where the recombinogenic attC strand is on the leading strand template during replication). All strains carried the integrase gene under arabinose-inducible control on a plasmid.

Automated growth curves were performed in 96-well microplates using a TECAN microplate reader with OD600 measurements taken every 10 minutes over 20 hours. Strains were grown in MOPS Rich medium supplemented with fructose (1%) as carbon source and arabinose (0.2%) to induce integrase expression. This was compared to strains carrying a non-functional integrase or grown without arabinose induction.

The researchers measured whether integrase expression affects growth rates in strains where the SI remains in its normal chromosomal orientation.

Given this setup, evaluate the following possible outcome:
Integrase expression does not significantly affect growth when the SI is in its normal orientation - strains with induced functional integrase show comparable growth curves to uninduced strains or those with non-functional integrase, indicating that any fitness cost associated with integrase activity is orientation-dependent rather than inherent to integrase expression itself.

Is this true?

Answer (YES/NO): YES